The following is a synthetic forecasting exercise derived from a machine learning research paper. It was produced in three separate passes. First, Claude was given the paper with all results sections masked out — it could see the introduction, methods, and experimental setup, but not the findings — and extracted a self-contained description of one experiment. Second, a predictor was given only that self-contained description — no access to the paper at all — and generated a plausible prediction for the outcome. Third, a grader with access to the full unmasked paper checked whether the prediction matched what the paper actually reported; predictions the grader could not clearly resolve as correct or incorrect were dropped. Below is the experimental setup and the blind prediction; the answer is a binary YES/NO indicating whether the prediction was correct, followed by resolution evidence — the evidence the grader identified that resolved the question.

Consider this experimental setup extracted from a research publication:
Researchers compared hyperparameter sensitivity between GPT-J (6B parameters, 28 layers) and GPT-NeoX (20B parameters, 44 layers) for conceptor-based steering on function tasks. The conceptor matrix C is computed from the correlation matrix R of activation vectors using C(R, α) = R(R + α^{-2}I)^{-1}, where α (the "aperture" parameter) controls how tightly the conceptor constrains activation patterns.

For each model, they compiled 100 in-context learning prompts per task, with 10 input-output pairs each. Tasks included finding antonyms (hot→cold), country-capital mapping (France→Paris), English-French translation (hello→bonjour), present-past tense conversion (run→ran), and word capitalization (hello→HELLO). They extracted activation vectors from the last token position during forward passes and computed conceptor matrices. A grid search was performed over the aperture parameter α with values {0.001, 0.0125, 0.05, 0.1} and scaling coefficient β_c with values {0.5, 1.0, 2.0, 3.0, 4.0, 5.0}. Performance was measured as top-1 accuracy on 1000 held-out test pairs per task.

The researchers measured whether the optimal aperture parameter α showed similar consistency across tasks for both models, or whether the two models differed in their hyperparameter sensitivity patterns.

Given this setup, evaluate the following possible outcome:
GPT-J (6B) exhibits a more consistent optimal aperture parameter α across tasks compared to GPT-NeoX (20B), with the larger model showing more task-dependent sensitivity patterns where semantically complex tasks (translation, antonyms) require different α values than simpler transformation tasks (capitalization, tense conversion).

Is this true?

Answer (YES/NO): NO